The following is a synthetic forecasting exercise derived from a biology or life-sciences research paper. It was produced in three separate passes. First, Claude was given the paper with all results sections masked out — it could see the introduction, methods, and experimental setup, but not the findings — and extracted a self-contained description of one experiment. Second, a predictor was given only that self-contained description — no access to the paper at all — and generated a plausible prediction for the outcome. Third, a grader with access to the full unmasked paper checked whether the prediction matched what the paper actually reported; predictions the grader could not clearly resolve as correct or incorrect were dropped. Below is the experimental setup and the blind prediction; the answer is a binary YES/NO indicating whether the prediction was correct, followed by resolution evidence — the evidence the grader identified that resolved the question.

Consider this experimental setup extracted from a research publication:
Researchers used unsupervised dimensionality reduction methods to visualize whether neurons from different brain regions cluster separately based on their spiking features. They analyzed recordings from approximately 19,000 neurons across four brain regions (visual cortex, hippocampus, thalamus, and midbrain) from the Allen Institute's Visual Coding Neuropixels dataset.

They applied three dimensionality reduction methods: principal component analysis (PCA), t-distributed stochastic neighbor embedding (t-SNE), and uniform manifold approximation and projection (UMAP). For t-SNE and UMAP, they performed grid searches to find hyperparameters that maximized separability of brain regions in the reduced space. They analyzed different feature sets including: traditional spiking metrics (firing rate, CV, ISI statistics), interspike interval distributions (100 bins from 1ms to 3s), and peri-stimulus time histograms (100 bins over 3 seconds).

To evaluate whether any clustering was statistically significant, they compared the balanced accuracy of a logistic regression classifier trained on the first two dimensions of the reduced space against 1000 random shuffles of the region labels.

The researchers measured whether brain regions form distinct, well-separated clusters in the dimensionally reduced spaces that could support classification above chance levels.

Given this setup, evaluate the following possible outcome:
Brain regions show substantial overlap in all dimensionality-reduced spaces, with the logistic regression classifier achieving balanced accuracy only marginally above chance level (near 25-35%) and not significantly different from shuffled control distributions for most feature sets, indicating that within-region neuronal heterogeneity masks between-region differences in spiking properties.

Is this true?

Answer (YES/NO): NO